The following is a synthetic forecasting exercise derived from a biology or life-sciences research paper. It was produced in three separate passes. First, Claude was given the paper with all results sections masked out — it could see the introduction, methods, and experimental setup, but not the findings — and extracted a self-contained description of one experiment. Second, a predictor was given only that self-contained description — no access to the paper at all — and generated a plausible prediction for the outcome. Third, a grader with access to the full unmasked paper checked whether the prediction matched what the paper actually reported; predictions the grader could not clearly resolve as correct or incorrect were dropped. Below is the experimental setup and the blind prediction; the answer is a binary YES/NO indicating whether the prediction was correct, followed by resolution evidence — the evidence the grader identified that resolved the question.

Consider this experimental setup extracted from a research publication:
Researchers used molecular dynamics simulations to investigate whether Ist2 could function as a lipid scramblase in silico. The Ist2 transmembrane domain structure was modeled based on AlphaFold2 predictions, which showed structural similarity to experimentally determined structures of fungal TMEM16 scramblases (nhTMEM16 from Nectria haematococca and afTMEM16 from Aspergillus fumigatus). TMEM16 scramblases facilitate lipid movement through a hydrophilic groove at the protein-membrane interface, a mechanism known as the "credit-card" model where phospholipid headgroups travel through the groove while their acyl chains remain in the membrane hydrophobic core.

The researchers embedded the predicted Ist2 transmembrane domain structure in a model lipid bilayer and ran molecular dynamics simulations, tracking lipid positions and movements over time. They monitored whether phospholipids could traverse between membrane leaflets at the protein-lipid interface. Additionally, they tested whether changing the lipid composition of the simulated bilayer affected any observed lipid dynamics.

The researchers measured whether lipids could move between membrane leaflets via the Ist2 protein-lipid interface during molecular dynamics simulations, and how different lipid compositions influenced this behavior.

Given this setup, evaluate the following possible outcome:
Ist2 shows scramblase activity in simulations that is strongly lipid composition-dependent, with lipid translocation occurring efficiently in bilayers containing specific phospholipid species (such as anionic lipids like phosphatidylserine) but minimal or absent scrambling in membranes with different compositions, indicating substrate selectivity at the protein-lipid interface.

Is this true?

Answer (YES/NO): NO